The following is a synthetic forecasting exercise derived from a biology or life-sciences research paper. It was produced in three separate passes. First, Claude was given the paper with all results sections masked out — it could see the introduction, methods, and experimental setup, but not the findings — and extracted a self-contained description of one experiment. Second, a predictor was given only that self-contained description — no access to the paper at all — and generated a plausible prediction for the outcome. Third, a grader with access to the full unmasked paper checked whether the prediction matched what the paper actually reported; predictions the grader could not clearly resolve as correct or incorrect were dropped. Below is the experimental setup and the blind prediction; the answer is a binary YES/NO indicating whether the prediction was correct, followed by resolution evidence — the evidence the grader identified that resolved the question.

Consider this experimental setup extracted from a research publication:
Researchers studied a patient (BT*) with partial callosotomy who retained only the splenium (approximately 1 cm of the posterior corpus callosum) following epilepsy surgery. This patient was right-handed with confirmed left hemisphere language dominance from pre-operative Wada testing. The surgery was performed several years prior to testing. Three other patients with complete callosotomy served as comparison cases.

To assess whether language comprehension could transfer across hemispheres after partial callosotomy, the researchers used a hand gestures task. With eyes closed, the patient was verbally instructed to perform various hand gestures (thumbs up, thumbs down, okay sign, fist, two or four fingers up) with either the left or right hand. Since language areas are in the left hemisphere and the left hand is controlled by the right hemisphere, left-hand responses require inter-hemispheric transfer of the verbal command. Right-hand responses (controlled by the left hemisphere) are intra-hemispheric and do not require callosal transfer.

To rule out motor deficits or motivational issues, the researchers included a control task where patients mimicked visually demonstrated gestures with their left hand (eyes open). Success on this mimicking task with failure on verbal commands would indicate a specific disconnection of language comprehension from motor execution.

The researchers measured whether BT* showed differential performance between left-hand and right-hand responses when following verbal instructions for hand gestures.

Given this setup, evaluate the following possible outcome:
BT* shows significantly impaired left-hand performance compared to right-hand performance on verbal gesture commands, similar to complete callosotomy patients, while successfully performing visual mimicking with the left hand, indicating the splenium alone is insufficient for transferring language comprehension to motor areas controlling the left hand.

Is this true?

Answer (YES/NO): NO